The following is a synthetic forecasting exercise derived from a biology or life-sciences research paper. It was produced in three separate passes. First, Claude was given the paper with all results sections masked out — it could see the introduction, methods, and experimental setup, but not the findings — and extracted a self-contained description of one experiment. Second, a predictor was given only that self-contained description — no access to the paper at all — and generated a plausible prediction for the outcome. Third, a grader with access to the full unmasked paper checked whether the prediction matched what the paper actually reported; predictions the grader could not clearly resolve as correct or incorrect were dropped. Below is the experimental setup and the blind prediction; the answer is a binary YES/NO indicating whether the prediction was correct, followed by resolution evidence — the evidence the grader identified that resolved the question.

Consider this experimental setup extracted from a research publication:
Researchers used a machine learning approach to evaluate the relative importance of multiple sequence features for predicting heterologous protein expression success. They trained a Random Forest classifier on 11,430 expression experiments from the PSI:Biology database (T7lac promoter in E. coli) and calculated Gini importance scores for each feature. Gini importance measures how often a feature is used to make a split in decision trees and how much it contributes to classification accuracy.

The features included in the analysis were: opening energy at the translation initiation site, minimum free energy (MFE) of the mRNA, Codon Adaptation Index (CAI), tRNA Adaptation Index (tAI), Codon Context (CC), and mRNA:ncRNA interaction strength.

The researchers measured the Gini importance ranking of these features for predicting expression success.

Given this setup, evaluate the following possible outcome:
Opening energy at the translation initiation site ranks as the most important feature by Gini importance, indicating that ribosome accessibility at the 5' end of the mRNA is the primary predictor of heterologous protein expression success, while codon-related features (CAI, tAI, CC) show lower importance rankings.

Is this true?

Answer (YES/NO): YES